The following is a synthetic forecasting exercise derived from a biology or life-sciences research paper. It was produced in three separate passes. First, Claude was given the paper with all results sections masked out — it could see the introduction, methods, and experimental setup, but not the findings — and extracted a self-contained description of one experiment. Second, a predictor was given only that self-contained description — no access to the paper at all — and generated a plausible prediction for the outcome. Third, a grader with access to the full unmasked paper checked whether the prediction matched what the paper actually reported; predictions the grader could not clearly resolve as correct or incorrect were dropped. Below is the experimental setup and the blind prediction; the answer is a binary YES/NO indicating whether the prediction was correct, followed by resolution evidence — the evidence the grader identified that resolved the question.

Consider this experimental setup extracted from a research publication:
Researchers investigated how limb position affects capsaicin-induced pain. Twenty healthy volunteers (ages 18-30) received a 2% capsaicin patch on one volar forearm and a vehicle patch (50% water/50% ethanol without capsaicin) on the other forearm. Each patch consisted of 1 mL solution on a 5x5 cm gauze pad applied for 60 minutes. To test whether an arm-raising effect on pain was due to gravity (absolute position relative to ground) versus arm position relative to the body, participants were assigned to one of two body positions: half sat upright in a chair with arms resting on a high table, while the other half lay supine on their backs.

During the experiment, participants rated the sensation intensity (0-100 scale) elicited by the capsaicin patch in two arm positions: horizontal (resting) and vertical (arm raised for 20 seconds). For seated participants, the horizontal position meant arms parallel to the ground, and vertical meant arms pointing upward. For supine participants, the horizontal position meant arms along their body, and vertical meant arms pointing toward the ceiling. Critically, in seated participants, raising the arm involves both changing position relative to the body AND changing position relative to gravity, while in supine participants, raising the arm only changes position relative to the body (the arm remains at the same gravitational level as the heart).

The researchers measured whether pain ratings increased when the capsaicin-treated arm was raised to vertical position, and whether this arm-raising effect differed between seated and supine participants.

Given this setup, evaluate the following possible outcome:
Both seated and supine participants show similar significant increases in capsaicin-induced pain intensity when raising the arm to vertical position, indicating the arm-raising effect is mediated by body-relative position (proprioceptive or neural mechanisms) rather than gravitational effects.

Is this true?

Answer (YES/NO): NO